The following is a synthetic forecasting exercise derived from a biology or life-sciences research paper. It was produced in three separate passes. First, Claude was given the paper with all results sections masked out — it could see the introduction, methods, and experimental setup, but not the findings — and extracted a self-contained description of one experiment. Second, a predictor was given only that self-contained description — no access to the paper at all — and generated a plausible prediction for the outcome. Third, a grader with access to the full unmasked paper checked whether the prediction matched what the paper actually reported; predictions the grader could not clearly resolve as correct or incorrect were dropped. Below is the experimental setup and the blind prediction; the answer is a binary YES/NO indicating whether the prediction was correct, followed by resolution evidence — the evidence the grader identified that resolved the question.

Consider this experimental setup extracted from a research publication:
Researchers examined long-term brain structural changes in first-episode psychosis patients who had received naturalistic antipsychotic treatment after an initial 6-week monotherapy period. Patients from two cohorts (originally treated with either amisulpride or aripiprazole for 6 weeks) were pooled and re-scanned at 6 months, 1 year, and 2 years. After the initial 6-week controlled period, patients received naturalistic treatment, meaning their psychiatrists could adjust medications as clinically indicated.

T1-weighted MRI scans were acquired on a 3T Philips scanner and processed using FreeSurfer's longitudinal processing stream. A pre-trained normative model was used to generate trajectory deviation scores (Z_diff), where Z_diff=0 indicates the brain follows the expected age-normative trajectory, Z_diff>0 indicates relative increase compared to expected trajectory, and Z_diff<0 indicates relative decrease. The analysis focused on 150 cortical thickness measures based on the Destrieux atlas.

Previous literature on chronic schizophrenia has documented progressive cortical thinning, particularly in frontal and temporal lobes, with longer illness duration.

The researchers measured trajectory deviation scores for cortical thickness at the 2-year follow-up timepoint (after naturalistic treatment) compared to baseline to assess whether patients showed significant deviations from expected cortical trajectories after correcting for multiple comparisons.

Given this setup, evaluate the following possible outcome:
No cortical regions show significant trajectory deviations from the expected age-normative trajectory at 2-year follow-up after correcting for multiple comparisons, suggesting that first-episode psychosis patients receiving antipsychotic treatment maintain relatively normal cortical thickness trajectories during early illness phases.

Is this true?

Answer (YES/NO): NO